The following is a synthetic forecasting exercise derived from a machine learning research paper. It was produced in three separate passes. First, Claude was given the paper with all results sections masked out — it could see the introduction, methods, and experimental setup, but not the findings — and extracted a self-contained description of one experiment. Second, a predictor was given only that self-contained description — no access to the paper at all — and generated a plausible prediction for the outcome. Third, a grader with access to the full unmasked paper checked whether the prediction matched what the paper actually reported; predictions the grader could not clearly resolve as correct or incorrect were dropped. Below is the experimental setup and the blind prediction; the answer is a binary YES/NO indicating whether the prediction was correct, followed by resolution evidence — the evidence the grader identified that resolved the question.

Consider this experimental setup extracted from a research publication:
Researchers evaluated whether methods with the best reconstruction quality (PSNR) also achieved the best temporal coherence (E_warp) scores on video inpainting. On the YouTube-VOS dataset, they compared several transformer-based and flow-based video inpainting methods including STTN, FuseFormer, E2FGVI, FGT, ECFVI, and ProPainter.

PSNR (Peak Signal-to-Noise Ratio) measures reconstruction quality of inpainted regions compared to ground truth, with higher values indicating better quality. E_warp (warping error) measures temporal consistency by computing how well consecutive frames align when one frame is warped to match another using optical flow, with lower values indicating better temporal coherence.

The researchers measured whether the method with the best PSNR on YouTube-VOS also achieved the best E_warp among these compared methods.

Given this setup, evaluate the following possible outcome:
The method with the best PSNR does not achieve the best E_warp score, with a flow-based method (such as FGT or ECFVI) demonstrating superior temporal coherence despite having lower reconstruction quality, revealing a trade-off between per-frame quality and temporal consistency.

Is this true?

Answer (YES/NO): NO